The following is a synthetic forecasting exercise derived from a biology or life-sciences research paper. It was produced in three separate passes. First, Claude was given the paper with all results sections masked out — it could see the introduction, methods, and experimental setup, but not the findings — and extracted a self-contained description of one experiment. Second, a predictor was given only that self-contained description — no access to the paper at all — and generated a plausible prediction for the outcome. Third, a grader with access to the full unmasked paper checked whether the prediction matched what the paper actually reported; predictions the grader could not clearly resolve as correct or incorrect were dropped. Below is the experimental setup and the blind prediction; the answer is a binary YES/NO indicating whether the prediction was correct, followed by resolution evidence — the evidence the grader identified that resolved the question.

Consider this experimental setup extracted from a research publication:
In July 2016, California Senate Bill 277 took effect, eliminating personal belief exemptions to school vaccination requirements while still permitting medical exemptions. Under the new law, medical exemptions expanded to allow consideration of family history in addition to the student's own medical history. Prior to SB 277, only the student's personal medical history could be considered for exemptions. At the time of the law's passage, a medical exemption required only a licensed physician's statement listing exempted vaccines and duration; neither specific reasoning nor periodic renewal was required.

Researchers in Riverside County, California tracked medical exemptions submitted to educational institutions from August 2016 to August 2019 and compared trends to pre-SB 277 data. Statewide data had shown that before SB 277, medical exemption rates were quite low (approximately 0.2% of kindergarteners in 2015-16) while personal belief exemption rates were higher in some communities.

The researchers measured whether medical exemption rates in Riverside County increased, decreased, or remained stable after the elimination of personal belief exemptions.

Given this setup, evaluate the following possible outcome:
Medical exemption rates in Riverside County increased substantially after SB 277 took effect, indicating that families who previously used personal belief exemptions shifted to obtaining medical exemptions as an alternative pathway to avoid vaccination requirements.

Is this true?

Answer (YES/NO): YES